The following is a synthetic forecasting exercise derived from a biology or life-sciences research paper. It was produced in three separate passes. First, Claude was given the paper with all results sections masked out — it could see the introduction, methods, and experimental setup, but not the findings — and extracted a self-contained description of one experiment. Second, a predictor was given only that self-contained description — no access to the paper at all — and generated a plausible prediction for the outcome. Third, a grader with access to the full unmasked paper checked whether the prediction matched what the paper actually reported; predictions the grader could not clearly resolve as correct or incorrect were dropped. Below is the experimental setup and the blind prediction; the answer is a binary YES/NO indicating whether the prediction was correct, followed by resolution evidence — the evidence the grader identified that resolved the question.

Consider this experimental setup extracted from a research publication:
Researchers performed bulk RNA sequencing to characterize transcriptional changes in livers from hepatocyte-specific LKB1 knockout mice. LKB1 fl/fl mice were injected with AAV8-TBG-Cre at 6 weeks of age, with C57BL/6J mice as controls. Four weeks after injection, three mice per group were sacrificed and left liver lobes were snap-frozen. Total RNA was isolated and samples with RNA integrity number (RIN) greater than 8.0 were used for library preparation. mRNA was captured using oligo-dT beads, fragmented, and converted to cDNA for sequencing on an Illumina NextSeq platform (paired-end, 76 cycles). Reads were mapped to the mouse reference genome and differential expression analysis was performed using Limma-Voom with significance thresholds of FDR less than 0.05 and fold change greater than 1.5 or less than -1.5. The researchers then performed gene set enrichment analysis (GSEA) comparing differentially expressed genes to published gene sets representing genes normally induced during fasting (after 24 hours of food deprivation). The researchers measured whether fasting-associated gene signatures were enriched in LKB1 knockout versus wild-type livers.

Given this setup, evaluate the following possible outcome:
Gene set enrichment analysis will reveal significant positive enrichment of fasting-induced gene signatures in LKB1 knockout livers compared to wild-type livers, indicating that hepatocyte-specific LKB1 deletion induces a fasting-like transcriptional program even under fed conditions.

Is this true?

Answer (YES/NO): YES